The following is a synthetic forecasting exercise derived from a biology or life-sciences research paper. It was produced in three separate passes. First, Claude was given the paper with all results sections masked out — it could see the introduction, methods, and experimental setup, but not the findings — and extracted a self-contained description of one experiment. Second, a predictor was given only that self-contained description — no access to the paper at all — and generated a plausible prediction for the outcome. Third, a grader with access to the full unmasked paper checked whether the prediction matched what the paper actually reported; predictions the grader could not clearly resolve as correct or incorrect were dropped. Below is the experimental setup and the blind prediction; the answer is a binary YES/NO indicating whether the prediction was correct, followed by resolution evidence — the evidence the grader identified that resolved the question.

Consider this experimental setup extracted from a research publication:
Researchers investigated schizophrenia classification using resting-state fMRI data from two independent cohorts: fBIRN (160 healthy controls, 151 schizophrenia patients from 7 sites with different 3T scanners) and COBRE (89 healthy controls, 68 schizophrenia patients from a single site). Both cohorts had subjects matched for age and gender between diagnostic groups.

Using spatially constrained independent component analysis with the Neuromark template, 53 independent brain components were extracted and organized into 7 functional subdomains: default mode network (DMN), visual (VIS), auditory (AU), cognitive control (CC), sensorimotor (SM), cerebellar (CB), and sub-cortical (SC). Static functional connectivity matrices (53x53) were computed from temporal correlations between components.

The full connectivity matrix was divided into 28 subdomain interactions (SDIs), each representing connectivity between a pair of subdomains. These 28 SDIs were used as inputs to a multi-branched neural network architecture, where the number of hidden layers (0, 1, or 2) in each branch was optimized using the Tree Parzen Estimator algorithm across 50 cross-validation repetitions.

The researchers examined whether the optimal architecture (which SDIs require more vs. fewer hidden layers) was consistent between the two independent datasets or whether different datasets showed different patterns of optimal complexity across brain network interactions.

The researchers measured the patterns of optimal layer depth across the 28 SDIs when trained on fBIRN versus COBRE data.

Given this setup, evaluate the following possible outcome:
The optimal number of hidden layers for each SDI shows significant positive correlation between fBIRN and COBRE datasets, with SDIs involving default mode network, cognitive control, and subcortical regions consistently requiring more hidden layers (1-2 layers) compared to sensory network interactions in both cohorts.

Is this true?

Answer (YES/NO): NO